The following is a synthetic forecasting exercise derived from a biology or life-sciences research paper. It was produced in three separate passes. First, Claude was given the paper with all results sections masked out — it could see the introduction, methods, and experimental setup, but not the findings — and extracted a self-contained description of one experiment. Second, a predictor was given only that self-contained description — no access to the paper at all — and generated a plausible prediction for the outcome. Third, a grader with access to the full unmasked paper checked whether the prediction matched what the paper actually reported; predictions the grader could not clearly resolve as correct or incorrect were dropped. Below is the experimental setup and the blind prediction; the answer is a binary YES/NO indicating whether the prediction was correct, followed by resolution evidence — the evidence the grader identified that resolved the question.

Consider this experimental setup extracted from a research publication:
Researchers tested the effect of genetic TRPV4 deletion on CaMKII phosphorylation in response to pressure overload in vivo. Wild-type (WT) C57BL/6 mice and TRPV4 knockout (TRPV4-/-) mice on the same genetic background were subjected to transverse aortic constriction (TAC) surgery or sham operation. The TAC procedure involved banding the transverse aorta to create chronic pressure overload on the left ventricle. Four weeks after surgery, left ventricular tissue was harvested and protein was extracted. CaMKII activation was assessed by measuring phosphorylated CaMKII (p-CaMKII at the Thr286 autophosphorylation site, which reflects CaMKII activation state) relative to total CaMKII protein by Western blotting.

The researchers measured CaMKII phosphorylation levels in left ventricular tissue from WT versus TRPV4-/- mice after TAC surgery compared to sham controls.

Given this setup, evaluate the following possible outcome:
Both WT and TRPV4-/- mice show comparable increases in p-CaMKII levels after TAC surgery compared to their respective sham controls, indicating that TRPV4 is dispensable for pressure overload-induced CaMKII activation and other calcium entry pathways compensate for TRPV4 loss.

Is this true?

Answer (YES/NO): NO